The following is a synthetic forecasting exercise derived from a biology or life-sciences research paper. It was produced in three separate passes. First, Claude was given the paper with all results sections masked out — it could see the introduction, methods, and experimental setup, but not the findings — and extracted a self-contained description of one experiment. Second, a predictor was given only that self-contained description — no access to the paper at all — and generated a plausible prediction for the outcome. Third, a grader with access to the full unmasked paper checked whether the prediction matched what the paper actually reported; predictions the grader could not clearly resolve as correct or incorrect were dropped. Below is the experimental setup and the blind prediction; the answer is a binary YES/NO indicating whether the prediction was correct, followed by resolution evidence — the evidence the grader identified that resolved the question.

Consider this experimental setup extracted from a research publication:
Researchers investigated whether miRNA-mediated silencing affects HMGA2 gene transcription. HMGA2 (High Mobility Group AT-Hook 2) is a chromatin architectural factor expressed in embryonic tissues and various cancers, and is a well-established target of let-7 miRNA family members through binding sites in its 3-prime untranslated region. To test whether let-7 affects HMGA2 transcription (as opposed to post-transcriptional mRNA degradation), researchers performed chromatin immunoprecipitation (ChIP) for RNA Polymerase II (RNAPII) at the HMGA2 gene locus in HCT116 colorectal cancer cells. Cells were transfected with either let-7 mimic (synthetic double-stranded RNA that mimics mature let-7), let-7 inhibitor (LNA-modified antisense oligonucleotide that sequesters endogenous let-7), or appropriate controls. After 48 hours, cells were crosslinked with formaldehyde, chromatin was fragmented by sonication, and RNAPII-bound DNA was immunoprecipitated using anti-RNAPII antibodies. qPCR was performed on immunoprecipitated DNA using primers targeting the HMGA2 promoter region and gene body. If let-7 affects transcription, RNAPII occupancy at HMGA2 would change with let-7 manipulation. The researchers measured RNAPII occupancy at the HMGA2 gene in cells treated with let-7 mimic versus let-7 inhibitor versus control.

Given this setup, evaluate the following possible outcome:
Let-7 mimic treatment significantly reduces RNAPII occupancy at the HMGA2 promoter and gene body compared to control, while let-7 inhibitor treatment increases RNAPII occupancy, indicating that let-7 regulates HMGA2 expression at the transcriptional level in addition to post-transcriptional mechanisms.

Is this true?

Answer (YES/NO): NO